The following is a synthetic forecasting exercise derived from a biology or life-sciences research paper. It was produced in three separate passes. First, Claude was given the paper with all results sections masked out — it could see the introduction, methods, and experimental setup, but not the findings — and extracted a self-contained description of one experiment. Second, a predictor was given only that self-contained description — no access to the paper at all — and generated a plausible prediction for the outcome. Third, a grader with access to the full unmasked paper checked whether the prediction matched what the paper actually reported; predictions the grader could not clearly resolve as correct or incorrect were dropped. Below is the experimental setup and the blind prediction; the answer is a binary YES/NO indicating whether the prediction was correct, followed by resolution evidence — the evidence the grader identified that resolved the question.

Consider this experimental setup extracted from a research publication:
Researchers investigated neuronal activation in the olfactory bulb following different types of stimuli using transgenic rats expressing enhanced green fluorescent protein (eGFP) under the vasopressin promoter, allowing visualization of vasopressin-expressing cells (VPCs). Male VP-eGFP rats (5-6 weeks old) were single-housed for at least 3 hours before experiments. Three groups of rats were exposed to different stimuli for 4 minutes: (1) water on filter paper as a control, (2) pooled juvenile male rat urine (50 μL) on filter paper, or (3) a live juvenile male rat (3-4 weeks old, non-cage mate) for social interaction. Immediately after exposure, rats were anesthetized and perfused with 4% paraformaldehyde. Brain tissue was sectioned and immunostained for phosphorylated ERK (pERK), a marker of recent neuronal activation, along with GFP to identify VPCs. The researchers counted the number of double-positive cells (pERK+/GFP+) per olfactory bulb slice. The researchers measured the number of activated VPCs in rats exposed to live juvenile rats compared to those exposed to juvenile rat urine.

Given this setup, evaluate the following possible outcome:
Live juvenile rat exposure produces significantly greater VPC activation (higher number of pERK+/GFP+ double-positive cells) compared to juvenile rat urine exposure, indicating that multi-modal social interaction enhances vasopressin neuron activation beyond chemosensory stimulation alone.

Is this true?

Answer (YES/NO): YES